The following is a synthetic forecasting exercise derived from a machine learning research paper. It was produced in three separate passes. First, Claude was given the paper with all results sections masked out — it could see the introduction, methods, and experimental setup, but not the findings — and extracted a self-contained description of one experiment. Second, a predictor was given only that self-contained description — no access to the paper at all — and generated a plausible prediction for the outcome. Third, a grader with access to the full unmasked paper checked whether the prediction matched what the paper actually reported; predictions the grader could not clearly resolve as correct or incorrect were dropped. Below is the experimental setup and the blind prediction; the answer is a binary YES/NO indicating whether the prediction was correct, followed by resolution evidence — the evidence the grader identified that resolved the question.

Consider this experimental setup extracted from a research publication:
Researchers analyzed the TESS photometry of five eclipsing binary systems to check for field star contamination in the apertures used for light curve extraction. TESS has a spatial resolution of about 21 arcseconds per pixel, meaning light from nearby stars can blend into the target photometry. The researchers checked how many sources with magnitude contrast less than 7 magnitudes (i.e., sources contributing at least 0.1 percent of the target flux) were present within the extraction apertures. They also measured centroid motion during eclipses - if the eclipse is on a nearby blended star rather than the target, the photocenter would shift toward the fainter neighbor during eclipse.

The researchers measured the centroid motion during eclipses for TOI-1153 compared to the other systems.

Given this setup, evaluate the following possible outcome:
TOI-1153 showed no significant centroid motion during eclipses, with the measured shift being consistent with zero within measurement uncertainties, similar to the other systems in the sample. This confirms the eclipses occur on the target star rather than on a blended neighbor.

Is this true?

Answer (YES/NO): NO